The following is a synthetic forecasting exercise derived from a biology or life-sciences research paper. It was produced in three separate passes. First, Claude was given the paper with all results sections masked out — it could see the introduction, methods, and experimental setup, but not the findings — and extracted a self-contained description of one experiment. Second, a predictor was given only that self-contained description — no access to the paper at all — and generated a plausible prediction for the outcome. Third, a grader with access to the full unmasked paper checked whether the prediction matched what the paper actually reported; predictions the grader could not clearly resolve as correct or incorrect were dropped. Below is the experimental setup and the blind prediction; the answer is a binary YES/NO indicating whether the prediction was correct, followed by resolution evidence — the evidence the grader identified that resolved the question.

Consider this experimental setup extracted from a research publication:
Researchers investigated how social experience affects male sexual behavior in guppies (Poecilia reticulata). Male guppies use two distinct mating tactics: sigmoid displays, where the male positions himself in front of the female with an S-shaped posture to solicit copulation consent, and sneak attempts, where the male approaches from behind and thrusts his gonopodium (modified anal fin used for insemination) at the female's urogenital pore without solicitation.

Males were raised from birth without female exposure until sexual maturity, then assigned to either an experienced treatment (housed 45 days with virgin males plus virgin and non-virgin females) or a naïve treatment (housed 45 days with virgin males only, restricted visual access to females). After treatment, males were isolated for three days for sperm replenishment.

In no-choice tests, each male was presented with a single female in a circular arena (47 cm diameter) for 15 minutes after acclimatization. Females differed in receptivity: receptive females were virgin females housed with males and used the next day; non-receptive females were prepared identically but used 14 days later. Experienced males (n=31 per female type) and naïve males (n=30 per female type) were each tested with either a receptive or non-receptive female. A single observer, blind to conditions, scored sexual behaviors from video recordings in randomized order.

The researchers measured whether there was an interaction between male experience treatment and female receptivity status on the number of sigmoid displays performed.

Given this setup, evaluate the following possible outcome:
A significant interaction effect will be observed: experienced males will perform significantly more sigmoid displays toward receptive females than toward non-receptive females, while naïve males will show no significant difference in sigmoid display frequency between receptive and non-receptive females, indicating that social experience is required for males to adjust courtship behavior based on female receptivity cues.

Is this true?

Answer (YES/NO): YES